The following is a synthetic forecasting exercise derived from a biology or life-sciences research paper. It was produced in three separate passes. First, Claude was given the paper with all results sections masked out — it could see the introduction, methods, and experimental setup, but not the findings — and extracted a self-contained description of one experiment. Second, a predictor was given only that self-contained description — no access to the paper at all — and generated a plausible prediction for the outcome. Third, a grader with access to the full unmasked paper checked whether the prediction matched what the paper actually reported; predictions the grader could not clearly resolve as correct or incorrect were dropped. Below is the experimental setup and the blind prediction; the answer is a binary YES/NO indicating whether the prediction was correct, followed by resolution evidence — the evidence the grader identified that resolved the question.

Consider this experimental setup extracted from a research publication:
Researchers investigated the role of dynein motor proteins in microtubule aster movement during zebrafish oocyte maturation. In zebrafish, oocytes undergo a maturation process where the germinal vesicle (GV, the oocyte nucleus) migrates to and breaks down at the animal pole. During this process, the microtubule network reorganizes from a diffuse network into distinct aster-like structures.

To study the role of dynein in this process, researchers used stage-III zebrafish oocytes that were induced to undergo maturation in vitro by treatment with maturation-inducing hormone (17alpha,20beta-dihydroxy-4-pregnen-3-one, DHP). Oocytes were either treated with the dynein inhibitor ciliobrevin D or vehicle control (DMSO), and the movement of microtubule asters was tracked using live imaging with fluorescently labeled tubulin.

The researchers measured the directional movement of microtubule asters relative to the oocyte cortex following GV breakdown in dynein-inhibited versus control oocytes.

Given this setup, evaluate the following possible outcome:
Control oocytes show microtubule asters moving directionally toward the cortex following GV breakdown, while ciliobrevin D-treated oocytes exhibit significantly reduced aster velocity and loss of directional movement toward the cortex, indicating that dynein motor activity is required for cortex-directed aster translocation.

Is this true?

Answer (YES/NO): YES